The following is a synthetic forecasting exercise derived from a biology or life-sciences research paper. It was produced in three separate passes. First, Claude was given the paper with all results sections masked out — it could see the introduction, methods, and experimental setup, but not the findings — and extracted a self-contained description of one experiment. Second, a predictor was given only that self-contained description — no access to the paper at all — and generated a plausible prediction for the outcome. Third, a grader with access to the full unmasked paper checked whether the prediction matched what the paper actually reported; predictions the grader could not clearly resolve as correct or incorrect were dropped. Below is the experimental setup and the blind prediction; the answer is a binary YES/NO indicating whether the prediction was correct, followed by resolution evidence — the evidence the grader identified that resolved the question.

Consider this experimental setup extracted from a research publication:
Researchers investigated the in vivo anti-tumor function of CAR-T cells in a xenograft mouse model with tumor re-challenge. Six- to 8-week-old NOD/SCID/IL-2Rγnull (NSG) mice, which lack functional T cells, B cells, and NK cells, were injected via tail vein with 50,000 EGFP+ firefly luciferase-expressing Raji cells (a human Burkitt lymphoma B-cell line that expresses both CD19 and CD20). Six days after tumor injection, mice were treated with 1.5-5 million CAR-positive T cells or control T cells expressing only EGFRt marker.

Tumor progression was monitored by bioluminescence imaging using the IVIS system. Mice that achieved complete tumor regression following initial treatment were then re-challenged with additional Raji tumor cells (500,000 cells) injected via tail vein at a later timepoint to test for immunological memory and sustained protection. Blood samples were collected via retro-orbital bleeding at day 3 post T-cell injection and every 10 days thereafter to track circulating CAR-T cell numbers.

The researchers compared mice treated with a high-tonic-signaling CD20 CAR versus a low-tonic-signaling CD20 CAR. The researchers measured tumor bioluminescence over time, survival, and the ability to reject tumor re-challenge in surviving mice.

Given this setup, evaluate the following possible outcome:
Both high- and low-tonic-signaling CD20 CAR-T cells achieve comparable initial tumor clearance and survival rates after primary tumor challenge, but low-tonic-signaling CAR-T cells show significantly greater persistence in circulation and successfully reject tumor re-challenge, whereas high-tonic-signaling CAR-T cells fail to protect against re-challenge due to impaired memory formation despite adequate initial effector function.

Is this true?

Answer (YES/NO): NO